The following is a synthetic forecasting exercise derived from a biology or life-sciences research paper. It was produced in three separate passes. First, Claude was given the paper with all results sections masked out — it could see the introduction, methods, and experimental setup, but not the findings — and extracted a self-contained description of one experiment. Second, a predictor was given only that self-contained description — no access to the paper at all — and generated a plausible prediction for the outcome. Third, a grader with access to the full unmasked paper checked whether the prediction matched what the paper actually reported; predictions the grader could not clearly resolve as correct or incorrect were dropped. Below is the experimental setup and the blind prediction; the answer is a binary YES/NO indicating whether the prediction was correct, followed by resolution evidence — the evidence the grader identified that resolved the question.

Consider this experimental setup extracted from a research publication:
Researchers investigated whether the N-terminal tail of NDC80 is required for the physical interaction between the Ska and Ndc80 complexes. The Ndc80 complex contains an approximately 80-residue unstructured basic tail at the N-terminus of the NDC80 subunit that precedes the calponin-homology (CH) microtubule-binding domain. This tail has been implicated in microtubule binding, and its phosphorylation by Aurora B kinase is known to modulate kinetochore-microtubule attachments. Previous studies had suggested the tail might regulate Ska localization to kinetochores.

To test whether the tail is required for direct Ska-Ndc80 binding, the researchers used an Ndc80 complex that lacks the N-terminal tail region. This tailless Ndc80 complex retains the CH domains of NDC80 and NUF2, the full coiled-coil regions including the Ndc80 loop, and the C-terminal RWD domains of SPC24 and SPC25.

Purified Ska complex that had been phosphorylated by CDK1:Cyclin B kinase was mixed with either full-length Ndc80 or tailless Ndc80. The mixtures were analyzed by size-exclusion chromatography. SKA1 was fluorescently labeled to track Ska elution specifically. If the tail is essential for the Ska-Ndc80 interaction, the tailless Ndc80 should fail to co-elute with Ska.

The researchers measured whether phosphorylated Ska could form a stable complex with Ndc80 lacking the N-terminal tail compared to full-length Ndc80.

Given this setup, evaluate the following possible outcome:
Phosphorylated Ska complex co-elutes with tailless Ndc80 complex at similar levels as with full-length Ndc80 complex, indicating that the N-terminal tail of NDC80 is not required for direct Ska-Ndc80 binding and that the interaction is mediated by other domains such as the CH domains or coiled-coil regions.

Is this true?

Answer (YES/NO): YES